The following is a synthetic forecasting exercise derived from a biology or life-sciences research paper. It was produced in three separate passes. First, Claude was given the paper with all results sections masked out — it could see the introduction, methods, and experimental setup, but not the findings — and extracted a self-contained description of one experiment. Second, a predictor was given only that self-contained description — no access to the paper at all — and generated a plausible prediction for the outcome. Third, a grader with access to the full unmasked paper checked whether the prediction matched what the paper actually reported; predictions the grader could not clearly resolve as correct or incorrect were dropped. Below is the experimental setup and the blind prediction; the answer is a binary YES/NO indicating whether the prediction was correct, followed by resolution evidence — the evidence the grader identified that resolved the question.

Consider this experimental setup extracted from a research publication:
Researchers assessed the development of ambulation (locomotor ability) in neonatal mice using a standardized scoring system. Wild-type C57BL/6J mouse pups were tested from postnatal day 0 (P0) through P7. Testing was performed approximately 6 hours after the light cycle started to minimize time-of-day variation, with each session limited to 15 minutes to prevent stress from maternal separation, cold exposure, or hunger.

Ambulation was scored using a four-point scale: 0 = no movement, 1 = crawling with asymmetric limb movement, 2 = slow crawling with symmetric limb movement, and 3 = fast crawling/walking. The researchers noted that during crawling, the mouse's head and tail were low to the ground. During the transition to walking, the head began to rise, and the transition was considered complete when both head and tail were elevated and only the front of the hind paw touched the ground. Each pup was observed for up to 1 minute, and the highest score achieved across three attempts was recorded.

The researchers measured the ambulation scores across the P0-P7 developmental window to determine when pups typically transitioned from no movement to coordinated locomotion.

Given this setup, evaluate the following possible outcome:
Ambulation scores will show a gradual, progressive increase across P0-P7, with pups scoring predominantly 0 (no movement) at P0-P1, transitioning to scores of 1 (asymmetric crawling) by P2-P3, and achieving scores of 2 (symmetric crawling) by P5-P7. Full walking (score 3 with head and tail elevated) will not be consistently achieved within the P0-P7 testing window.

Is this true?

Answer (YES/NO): NO